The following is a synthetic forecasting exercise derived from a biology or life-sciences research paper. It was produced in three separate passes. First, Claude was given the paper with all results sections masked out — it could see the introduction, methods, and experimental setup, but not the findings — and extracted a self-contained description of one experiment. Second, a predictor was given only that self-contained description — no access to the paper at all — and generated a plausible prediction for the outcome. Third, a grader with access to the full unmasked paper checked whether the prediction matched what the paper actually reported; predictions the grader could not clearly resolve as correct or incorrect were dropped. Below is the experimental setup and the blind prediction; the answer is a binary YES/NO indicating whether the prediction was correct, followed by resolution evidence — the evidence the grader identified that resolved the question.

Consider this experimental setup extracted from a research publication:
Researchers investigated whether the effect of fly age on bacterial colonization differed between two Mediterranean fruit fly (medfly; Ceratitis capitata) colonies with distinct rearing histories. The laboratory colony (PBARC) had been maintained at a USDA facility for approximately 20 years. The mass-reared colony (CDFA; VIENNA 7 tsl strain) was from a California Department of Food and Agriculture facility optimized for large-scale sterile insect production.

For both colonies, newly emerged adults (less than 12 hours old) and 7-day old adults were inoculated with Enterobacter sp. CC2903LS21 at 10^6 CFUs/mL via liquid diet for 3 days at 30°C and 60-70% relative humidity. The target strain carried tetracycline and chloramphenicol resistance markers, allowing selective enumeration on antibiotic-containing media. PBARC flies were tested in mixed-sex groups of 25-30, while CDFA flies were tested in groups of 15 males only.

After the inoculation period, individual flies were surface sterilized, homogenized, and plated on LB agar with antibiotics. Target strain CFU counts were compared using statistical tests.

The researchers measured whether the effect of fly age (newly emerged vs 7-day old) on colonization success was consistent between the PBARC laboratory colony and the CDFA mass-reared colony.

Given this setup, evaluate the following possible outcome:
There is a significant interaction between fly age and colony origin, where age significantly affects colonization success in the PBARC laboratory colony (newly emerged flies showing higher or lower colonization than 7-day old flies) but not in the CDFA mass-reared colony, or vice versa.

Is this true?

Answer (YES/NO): YES